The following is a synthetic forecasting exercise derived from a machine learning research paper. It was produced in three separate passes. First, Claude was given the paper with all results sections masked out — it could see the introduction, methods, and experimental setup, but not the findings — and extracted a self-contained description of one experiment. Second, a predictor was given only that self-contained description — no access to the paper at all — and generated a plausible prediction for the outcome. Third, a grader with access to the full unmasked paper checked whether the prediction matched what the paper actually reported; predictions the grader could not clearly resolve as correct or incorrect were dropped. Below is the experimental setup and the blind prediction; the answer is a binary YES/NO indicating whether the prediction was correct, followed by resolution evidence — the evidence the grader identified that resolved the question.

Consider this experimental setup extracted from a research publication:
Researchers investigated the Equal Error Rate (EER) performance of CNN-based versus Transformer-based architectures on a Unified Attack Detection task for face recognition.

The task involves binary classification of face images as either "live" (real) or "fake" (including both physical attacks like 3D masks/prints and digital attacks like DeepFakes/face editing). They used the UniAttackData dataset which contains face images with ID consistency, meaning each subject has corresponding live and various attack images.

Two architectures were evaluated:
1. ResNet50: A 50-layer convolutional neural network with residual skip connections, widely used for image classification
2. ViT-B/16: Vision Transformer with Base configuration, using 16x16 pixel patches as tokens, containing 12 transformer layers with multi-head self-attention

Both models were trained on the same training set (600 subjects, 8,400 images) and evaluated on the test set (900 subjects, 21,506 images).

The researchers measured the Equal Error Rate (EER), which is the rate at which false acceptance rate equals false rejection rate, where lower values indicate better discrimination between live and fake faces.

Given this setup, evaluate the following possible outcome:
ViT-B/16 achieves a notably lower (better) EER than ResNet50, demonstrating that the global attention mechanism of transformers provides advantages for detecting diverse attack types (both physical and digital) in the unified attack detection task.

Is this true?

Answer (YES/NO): NO